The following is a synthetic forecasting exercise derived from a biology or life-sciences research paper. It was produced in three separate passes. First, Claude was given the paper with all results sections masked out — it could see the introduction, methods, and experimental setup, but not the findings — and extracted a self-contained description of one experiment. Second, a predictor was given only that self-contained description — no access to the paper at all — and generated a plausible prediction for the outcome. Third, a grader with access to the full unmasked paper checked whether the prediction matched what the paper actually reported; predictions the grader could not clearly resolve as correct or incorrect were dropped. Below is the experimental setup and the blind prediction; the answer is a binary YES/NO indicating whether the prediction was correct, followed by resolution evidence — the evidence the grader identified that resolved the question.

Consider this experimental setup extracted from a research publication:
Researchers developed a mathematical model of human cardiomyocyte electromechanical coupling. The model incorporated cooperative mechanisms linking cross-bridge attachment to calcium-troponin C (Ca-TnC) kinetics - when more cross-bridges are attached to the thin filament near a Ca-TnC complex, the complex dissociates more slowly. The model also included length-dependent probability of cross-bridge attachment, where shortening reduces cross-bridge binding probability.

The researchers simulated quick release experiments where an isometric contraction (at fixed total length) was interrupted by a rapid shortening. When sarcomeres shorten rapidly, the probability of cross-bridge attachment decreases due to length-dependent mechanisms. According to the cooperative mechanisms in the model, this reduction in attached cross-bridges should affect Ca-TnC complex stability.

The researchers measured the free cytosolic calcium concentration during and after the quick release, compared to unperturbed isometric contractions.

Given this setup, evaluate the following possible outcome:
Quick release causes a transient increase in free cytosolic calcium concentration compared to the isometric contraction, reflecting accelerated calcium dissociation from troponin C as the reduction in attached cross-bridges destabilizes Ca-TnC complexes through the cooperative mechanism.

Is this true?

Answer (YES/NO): YES